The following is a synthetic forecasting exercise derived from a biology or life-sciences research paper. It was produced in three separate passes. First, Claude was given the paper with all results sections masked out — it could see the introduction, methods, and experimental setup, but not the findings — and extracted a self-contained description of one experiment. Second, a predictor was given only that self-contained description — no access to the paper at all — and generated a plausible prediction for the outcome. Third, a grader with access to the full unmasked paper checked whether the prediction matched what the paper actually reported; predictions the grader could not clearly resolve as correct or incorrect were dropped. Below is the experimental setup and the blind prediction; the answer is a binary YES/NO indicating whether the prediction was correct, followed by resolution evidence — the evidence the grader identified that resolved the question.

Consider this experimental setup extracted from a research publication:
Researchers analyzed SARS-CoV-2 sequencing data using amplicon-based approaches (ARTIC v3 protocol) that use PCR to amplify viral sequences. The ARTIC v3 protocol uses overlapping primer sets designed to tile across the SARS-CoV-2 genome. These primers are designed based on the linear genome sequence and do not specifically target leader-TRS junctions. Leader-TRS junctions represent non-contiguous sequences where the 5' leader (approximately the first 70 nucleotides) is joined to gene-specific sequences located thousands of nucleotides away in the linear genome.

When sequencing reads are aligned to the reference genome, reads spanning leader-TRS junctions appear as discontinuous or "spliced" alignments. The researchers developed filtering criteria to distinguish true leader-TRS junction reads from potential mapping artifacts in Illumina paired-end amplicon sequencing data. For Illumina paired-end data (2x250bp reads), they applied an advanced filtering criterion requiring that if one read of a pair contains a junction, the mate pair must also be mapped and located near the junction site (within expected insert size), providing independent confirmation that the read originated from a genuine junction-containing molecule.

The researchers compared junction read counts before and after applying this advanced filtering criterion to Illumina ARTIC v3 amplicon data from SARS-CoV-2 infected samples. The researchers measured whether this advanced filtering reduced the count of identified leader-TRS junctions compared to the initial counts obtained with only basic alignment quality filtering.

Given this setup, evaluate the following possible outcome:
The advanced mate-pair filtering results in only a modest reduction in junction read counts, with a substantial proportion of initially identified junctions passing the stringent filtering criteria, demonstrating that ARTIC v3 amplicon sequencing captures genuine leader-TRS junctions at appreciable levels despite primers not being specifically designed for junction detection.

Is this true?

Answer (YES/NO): YES